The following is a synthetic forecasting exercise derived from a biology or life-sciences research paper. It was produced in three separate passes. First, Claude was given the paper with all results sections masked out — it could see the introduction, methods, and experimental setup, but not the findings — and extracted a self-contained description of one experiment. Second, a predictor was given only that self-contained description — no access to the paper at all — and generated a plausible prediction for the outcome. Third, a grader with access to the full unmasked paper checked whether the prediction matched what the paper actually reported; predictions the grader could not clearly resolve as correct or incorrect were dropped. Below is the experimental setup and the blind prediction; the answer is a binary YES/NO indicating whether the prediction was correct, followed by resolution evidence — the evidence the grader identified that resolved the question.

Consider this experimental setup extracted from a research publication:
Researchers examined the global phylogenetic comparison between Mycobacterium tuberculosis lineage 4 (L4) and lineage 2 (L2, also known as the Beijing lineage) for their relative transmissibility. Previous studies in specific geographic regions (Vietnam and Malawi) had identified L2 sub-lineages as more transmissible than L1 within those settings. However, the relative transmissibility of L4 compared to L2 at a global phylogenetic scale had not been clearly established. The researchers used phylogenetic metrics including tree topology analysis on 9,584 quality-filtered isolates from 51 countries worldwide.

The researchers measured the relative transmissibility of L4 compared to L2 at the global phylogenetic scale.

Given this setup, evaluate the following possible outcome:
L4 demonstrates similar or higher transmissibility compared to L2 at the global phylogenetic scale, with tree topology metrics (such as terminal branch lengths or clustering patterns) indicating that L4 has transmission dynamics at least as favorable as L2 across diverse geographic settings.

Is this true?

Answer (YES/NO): YES